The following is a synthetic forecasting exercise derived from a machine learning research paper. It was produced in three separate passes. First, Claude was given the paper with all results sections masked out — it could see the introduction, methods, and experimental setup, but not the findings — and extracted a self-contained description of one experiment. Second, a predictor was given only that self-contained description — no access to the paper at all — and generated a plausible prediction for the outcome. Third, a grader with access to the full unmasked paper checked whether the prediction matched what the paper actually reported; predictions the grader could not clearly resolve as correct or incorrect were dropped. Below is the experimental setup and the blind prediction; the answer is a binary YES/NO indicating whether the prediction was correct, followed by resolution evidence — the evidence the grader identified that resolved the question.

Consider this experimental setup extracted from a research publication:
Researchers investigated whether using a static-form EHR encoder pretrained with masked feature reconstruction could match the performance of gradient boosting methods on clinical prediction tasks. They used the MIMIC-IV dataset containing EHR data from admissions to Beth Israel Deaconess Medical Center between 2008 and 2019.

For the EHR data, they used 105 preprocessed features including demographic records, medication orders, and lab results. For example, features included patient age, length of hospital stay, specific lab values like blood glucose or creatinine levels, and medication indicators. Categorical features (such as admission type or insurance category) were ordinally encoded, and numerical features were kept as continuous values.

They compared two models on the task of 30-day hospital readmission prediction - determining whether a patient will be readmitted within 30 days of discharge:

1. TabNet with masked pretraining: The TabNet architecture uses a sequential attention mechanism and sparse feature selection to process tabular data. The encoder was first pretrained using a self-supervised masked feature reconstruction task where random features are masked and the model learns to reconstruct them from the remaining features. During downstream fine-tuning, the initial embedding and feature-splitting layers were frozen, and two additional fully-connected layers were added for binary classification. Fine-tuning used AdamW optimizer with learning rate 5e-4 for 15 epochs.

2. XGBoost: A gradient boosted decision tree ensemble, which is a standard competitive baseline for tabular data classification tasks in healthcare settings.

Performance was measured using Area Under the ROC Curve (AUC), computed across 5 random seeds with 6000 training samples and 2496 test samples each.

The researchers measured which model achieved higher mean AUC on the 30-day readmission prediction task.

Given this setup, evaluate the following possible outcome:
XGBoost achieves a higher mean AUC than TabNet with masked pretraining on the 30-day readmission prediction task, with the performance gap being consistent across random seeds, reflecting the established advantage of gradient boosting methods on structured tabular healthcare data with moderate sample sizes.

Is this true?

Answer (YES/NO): YES